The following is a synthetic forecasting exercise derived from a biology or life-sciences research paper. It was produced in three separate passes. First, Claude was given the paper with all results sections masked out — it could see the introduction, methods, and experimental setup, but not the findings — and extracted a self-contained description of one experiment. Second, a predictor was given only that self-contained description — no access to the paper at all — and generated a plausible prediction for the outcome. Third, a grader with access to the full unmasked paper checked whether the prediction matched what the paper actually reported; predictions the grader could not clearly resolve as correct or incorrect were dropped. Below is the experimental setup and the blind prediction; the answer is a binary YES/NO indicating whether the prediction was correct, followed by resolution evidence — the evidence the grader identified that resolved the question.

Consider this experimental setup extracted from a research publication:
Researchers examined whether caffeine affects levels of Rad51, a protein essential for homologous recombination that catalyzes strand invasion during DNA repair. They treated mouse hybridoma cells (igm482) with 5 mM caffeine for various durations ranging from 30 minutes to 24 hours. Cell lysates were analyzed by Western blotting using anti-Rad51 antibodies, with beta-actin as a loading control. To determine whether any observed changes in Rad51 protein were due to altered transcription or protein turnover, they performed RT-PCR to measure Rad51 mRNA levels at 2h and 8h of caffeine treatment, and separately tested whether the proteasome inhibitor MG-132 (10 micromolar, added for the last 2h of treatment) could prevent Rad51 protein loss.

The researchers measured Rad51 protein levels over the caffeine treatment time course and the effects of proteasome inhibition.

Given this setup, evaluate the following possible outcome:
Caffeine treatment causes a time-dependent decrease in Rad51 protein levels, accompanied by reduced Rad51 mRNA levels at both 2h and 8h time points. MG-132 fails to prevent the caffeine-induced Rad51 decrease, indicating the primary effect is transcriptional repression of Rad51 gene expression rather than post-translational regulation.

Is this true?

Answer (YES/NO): NO